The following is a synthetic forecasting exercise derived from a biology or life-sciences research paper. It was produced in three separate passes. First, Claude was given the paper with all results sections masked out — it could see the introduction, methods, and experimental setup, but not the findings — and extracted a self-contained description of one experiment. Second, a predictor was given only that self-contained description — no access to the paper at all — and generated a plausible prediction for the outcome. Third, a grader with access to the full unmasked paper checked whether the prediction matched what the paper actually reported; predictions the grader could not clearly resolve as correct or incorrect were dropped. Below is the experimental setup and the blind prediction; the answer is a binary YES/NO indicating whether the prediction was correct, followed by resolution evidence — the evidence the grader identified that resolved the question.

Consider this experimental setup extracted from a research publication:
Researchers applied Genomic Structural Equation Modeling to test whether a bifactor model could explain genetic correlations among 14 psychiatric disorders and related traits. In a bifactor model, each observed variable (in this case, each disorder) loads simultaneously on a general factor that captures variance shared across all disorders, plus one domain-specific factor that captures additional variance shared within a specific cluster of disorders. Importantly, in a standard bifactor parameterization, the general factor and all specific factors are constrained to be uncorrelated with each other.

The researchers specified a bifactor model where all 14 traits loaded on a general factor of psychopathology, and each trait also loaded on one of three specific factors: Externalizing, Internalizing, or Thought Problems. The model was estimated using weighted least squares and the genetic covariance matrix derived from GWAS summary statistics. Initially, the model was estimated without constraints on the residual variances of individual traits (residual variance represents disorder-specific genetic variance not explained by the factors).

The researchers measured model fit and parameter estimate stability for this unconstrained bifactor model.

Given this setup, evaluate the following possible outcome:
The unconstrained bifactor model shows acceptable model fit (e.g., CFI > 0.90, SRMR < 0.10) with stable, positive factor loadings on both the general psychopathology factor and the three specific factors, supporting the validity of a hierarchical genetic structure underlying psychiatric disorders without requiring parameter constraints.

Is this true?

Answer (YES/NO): NO